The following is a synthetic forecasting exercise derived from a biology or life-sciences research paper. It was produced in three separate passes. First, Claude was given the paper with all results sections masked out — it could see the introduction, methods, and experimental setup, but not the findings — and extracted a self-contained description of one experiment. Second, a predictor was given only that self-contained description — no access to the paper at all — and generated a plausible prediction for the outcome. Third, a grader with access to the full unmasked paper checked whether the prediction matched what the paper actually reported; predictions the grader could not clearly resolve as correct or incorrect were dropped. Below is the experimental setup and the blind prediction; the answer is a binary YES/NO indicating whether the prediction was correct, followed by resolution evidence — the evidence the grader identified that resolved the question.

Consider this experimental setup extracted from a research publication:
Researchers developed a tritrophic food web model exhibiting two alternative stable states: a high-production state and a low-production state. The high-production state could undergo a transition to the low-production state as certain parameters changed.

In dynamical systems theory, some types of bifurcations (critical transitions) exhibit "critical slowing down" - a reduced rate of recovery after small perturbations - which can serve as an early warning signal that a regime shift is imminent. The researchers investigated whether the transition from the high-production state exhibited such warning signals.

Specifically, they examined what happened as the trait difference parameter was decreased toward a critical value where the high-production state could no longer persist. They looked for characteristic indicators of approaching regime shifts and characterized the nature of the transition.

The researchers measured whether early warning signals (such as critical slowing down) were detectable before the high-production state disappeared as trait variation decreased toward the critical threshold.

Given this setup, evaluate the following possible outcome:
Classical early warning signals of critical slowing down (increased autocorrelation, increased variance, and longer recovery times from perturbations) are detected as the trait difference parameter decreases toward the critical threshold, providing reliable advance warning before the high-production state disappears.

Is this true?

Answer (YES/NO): NO